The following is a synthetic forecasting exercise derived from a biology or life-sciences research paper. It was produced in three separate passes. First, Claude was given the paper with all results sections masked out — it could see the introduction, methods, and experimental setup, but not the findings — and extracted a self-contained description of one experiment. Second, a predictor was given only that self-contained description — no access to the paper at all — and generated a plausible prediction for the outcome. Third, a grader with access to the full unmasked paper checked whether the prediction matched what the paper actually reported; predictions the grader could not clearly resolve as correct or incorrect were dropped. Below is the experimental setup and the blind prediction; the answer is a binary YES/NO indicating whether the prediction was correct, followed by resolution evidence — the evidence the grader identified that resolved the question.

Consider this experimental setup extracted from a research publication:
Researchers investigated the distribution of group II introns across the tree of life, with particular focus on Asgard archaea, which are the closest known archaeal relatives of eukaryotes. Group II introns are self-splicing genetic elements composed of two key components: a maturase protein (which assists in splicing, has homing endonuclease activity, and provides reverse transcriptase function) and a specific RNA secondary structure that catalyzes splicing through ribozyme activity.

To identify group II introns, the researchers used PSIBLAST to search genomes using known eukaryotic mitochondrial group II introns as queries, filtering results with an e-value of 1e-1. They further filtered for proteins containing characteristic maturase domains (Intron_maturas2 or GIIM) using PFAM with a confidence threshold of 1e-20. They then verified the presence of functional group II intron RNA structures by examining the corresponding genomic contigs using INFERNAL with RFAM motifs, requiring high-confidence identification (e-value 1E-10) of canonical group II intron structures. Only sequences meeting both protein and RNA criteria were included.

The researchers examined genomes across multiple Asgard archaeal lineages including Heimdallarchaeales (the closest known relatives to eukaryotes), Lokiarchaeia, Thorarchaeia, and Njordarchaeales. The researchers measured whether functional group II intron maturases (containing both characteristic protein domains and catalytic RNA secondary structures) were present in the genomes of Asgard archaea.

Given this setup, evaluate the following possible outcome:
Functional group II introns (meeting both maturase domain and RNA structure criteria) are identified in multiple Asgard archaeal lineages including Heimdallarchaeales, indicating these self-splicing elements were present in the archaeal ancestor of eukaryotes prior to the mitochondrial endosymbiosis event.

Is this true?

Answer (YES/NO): YES